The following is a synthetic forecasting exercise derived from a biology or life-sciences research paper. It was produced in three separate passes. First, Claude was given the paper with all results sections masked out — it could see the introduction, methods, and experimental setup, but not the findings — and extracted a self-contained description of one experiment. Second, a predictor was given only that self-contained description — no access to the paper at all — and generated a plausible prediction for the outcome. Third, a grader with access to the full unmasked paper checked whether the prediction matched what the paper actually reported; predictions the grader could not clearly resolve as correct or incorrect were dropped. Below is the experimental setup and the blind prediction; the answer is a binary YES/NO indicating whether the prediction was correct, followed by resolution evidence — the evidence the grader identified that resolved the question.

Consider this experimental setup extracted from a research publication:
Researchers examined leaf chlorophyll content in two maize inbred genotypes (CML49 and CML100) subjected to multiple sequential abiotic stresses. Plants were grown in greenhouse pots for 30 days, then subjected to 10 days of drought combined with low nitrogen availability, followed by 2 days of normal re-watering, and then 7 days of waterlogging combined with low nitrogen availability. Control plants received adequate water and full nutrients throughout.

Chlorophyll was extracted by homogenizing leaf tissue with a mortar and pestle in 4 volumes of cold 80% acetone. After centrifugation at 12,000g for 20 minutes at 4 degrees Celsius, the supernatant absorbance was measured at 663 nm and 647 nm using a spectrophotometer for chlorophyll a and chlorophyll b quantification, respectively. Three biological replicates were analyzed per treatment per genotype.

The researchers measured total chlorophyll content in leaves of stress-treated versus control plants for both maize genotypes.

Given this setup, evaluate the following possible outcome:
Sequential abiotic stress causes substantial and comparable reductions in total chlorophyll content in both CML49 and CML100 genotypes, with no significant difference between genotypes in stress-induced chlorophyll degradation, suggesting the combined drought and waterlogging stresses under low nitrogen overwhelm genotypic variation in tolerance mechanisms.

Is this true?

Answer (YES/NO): NO